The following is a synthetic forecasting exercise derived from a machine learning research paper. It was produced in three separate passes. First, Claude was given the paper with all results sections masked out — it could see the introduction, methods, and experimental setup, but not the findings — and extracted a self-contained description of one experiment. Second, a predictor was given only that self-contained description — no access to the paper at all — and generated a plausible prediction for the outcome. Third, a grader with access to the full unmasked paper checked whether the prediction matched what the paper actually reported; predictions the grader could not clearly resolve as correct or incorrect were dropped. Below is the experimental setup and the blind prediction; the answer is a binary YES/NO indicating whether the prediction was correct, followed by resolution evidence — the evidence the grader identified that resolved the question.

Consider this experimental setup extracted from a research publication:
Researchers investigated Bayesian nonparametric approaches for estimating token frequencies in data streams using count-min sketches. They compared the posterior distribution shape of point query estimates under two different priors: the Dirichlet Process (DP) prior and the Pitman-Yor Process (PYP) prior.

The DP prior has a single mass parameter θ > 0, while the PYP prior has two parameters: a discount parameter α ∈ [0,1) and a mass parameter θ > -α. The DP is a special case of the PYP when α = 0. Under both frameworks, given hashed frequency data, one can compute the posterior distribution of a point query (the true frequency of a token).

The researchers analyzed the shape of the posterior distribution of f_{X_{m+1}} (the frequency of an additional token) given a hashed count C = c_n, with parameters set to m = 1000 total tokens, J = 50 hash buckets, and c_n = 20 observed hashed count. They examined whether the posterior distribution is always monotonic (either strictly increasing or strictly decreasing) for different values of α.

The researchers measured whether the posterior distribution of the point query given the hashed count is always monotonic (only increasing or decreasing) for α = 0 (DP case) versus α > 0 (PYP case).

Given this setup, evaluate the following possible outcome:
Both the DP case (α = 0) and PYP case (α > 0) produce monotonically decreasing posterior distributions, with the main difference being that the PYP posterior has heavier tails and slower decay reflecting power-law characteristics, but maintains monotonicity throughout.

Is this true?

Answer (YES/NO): NO